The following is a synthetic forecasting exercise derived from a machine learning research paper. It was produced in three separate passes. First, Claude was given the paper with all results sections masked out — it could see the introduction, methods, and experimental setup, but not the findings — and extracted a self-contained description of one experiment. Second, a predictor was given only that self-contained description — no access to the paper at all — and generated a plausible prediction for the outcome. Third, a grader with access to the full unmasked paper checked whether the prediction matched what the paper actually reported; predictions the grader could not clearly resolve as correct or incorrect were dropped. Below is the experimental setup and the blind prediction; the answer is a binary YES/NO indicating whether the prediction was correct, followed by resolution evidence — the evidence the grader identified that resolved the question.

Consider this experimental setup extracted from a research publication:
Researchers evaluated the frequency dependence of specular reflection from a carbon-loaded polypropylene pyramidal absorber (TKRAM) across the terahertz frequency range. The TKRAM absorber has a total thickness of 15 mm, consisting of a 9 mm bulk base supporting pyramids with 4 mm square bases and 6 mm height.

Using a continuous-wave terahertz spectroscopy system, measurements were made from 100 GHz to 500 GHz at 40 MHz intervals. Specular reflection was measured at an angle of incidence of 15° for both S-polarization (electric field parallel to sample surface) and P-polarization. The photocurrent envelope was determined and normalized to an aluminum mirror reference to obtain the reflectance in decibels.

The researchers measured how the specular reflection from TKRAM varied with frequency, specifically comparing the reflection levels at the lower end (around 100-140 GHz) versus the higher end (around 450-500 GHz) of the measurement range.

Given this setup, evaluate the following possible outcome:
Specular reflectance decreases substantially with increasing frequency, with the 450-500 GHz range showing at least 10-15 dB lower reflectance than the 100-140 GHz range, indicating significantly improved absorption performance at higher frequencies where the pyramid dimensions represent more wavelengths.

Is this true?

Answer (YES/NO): YES